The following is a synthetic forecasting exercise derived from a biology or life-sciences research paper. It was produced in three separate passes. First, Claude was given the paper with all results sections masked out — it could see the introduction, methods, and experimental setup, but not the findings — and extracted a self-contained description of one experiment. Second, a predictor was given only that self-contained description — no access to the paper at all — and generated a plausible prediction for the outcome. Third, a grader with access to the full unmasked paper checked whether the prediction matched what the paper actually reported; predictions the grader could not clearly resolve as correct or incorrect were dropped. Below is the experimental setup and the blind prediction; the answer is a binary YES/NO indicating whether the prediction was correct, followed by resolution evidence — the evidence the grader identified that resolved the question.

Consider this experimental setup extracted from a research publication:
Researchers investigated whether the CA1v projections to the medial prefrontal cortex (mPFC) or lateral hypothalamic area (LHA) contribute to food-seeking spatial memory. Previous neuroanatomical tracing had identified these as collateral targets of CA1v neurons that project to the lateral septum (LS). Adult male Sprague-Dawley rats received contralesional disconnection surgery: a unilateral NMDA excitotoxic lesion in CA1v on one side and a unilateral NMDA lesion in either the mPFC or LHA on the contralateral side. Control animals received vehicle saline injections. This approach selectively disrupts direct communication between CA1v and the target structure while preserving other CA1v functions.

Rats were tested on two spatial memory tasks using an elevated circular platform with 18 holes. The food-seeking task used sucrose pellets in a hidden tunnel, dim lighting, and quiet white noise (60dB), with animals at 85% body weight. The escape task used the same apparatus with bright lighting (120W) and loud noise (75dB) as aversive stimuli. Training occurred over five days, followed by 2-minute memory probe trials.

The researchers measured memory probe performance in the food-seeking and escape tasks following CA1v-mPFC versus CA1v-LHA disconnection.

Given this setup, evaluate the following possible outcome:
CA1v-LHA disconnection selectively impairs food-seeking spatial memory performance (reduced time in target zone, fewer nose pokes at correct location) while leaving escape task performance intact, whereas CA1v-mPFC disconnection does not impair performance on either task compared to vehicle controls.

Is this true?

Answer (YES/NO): NO